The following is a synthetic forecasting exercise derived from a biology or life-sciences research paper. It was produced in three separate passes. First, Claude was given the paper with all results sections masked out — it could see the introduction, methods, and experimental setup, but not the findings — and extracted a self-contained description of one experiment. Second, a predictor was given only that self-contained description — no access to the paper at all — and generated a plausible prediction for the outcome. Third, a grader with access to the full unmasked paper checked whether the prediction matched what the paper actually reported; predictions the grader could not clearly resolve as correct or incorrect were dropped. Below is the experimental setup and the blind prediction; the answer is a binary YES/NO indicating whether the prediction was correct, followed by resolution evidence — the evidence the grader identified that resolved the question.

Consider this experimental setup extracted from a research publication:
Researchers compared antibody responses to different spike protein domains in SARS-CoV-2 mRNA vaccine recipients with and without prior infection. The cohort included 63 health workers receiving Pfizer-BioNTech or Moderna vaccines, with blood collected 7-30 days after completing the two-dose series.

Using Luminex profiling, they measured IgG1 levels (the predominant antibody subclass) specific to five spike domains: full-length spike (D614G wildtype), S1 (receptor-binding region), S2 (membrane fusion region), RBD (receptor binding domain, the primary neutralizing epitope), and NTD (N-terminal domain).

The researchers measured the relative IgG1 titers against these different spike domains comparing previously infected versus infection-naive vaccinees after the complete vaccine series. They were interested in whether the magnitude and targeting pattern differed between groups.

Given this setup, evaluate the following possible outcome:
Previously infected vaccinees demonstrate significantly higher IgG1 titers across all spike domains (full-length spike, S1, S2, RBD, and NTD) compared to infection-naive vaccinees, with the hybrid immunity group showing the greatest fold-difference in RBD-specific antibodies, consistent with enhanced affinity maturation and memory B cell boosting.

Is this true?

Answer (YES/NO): NO